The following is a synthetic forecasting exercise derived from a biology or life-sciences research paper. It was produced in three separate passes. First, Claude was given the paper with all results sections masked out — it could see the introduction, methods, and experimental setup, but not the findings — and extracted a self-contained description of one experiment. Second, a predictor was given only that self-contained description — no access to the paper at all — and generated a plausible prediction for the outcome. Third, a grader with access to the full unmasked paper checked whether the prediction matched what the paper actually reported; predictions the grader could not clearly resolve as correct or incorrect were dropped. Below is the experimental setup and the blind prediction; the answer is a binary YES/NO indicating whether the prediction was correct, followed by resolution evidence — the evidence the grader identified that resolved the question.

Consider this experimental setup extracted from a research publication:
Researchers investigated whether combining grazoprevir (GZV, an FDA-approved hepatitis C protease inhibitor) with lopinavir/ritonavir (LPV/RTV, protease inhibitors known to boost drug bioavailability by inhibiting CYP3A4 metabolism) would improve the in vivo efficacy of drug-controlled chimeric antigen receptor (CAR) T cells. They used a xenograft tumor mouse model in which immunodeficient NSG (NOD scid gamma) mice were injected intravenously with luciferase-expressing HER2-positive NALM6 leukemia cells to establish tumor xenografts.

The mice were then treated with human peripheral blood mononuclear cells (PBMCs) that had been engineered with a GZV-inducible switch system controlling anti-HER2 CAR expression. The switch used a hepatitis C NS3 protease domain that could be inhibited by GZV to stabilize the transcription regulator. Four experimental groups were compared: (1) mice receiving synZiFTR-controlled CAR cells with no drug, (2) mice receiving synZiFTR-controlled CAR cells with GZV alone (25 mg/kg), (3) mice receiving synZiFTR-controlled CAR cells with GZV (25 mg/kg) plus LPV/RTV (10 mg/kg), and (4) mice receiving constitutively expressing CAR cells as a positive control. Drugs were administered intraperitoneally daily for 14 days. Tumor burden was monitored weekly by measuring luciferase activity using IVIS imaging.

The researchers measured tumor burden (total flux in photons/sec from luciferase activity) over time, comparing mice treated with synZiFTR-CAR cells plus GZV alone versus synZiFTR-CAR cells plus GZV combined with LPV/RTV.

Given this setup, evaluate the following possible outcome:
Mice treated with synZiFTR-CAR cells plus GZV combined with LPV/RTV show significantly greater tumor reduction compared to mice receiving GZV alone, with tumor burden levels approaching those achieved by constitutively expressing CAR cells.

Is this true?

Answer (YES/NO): YES